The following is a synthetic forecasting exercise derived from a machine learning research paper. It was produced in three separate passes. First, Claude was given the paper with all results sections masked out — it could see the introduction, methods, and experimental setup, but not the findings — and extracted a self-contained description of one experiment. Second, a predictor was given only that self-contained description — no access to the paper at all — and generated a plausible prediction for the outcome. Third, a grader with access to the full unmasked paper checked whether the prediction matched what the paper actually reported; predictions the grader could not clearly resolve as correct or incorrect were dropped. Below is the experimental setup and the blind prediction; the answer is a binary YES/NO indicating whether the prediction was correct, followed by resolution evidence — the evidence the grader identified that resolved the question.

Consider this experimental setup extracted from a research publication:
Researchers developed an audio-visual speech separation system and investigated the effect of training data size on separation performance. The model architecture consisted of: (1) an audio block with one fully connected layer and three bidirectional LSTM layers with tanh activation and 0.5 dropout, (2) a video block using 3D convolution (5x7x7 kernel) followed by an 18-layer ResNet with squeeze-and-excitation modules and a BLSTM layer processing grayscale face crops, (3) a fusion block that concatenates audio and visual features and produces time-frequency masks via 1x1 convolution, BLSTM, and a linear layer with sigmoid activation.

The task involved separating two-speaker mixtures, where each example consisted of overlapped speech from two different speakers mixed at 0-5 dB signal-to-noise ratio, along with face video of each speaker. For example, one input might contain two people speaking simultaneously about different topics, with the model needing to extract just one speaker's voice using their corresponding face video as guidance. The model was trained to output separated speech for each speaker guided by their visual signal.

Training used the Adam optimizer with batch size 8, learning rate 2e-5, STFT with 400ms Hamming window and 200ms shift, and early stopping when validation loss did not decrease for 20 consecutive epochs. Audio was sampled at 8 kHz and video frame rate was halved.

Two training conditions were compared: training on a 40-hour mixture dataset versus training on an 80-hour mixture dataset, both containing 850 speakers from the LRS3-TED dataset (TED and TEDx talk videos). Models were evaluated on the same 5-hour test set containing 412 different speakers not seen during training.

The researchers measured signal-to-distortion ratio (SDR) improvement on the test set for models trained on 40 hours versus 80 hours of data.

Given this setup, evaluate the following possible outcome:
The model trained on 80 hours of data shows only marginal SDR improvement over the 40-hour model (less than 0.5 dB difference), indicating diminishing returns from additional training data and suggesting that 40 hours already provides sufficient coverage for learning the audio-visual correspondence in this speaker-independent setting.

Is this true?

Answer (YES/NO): NO